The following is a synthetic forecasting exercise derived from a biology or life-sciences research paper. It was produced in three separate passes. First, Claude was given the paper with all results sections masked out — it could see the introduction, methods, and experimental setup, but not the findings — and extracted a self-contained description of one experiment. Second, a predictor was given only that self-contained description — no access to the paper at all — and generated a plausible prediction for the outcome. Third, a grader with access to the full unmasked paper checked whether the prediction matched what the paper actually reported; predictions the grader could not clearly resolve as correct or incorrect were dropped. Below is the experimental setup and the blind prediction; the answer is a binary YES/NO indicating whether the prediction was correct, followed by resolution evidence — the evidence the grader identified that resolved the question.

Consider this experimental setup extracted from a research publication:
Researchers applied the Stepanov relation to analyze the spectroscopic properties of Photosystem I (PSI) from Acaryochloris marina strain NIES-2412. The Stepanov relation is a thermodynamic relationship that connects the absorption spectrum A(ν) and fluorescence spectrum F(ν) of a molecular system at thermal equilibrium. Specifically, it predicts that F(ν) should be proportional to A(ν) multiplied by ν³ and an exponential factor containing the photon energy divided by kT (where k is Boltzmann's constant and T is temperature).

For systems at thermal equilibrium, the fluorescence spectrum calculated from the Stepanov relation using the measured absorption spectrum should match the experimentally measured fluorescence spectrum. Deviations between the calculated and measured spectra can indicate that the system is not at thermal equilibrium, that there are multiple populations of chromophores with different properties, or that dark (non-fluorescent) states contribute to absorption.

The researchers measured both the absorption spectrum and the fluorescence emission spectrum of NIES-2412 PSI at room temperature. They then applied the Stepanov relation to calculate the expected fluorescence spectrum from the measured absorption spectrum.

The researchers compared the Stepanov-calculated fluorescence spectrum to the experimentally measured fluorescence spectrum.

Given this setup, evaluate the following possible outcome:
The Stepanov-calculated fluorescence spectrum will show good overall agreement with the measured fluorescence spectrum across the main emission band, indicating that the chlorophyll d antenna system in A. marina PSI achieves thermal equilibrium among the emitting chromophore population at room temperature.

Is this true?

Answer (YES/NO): YES